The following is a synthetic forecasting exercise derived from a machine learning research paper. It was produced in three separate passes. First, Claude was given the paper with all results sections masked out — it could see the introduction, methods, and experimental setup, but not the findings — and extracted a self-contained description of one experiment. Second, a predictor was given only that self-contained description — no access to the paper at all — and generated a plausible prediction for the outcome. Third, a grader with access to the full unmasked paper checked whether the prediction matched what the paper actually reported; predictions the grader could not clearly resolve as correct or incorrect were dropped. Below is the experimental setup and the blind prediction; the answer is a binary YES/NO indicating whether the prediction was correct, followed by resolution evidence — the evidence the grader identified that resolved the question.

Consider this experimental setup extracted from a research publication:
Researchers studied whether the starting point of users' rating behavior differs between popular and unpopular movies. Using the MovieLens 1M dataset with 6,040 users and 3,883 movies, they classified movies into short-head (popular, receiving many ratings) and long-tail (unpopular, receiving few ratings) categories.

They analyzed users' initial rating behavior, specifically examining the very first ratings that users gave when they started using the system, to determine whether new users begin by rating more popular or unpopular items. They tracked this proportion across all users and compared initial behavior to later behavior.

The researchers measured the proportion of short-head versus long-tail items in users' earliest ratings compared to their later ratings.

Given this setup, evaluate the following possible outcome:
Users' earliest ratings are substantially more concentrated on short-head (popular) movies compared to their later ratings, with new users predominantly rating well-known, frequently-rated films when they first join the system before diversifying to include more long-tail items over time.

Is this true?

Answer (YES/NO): NO